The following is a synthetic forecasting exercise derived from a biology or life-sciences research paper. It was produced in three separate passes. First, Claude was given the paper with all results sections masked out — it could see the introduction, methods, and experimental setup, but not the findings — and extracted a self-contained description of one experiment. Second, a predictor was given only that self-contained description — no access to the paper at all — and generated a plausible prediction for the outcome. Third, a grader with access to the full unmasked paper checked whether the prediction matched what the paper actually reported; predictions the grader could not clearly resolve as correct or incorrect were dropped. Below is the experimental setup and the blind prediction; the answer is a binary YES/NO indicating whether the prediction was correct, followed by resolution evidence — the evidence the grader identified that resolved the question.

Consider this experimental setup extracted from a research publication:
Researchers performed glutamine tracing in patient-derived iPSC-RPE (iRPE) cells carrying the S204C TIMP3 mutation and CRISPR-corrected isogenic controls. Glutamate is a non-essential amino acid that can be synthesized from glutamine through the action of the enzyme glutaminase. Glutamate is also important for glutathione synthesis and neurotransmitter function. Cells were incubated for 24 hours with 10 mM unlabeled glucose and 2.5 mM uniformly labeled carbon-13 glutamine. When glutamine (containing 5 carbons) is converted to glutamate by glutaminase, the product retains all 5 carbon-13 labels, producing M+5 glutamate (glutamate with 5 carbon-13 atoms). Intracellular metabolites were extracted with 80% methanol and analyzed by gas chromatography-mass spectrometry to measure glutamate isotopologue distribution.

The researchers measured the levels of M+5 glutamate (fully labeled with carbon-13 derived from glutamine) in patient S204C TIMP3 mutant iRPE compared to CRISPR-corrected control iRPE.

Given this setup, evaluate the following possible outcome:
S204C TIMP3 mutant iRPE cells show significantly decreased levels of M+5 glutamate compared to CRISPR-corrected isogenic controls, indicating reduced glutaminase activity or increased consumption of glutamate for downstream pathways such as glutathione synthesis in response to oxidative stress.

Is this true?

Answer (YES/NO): NO